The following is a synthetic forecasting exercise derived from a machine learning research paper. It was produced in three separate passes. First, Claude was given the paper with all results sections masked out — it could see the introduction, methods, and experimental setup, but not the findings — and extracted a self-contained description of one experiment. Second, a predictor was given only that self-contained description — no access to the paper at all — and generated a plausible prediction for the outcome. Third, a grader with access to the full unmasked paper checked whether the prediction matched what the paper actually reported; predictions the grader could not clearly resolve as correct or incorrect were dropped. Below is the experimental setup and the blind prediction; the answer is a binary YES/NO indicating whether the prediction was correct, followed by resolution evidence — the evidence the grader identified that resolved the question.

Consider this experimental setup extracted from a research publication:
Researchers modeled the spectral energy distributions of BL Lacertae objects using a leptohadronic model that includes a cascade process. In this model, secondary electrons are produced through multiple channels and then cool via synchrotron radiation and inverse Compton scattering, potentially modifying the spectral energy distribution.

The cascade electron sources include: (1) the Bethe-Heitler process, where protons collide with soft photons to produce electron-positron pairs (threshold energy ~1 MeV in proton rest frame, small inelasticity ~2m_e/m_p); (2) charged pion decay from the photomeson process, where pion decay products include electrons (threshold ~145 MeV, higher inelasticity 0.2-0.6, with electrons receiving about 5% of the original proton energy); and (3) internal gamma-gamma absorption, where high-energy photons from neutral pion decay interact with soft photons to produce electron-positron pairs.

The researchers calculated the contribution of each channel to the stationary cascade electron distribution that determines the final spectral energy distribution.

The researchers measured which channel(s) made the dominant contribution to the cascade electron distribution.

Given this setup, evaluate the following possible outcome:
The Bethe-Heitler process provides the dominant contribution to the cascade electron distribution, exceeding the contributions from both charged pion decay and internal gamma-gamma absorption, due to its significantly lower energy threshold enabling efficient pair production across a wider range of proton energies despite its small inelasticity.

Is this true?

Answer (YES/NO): NO